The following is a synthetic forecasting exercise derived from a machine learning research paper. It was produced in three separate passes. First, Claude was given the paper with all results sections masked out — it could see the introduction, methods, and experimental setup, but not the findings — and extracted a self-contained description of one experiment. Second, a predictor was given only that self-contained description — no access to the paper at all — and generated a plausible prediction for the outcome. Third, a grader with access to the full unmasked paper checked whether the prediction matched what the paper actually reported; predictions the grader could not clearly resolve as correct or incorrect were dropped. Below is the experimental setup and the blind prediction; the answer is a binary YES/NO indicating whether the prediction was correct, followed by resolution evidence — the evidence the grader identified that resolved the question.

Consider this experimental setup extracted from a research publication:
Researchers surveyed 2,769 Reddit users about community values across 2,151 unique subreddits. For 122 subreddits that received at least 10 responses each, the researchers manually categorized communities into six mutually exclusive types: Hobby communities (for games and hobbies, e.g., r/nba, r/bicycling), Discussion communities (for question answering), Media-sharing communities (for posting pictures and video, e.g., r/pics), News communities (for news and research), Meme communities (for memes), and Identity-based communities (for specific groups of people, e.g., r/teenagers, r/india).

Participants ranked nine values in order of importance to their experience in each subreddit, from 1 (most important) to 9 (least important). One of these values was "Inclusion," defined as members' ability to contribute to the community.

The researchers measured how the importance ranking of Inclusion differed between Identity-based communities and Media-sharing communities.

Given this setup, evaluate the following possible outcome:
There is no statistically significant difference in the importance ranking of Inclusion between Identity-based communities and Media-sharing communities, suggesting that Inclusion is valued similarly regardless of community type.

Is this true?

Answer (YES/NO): NO